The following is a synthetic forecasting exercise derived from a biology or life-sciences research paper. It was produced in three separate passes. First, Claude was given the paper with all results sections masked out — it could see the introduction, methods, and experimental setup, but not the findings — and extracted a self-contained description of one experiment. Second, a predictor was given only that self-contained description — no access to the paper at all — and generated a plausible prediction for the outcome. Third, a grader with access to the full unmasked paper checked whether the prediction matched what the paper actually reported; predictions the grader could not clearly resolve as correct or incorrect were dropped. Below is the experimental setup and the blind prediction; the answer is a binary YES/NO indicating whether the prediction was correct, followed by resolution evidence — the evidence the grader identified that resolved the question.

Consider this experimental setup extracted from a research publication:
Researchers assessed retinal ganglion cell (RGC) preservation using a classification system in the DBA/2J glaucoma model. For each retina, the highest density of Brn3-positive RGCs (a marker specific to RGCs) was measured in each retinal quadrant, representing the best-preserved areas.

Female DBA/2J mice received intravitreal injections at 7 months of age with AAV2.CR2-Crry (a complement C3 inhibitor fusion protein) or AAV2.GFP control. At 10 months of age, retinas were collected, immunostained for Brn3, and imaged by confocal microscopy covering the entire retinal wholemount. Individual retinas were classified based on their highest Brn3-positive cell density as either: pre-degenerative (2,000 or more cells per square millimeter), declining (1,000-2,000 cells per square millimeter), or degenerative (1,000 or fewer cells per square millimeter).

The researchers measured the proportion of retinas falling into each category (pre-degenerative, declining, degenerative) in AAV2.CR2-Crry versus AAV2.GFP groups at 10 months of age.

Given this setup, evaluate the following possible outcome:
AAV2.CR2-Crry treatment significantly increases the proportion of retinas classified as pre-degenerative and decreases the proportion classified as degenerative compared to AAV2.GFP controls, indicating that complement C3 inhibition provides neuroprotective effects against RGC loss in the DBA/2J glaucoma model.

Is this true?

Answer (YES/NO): NO